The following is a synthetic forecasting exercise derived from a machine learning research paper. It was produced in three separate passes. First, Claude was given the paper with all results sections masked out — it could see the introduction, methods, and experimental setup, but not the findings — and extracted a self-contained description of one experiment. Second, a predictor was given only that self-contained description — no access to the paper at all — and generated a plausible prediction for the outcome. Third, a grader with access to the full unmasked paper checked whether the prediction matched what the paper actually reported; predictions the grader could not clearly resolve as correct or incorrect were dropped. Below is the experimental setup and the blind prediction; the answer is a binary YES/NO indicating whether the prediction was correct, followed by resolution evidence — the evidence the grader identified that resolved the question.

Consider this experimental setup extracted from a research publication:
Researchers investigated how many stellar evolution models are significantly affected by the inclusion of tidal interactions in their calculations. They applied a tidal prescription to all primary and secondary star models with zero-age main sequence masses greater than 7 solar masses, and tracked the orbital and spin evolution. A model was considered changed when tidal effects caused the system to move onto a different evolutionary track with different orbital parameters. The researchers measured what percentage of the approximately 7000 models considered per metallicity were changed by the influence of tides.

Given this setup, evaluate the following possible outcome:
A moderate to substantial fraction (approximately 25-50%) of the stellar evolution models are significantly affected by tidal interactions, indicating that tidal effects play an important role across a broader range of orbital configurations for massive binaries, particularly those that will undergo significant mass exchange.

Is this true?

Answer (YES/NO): NO